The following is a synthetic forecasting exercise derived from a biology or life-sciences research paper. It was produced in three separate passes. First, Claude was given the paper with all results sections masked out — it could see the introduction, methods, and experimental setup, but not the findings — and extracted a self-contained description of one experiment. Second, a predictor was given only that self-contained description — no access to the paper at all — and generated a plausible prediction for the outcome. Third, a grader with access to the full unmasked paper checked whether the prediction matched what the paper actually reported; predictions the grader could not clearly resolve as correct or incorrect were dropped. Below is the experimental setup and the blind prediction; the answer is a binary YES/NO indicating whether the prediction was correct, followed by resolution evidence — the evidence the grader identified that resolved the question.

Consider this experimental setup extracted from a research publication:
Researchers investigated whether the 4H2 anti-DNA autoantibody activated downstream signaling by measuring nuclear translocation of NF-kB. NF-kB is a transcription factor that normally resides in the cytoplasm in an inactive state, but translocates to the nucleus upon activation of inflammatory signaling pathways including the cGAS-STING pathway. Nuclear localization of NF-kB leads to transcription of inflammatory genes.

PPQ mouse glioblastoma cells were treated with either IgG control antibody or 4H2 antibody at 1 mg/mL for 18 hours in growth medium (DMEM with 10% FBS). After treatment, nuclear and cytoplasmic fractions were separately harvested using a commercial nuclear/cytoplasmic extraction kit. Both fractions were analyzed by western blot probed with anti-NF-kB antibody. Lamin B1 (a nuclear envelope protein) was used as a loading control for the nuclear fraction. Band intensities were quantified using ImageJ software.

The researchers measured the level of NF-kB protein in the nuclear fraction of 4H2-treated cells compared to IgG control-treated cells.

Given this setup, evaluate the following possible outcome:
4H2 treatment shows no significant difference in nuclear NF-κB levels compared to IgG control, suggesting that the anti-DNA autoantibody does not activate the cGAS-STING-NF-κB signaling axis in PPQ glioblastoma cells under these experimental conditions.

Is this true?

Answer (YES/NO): NO